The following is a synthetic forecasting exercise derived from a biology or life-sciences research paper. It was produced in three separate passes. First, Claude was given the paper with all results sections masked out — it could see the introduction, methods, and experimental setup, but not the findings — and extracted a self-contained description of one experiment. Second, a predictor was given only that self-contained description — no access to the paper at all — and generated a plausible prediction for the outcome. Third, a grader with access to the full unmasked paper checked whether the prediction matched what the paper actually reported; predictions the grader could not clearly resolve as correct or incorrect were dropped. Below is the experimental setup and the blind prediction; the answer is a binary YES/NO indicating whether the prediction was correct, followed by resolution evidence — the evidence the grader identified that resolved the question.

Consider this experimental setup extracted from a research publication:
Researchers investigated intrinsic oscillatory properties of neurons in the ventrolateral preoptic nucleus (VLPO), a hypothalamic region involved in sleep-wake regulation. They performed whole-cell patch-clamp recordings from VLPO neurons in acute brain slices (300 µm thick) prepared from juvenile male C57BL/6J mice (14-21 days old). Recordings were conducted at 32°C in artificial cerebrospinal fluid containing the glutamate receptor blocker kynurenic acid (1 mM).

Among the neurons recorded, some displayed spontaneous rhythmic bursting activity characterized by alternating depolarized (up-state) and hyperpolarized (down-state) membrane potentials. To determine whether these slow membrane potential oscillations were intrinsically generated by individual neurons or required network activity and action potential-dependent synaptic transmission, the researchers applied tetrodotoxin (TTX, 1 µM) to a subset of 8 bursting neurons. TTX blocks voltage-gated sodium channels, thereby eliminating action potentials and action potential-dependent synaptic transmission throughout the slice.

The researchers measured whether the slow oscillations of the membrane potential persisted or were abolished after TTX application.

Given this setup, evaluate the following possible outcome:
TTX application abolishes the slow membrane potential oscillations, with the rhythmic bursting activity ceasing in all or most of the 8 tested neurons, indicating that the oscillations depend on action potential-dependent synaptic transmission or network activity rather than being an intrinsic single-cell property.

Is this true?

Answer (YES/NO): NO